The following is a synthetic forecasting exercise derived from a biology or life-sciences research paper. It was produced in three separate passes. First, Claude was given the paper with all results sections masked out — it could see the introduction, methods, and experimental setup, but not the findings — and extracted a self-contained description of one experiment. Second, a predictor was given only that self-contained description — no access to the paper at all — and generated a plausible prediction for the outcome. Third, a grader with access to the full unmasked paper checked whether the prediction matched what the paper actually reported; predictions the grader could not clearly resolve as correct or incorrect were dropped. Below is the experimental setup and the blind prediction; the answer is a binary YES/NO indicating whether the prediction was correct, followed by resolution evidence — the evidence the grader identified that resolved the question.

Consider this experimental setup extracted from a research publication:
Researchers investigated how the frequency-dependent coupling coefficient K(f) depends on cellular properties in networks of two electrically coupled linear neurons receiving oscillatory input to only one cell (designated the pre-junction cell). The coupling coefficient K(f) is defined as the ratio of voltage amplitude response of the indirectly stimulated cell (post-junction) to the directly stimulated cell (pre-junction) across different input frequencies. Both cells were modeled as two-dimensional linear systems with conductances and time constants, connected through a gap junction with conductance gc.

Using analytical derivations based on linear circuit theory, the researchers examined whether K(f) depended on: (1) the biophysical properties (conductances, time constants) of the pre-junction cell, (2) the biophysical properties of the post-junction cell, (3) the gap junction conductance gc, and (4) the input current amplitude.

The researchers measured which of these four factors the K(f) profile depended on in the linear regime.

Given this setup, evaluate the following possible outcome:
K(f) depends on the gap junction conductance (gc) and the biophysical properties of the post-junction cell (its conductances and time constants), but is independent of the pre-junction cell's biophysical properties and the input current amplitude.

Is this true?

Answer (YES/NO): YES